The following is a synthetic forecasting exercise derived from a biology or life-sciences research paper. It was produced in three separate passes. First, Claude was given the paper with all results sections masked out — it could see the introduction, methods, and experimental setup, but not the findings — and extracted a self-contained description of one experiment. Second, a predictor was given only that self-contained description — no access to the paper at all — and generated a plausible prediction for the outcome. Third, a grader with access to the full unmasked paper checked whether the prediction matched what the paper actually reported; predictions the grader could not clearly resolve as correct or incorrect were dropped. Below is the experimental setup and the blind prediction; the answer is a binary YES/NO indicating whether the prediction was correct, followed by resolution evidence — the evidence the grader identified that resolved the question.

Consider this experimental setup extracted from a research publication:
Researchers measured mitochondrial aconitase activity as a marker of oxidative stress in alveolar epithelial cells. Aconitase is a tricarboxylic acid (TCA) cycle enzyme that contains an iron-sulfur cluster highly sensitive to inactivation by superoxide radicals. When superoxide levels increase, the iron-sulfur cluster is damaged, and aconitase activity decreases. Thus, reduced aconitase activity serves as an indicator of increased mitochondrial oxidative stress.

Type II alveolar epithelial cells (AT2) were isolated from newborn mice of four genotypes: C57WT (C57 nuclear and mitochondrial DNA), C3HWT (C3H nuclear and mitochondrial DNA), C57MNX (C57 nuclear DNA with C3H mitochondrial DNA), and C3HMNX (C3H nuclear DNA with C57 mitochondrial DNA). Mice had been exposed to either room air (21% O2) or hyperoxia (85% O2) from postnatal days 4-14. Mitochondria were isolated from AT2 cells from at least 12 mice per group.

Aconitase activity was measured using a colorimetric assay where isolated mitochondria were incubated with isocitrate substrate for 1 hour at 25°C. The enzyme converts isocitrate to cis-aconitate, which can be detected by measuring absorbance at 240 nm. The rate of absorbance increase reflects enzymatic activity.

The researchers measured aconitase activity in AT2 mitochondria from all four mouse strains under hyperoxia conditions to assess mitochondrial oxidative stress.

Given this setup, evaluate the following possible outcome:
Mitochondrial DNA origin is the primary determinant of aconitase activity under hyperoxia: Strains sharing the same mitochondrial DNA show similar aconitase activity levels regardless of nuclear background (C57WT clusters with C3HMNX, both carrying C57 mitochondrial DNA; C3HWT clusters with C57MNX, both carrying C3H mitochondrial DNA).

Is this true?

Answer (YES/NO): YES